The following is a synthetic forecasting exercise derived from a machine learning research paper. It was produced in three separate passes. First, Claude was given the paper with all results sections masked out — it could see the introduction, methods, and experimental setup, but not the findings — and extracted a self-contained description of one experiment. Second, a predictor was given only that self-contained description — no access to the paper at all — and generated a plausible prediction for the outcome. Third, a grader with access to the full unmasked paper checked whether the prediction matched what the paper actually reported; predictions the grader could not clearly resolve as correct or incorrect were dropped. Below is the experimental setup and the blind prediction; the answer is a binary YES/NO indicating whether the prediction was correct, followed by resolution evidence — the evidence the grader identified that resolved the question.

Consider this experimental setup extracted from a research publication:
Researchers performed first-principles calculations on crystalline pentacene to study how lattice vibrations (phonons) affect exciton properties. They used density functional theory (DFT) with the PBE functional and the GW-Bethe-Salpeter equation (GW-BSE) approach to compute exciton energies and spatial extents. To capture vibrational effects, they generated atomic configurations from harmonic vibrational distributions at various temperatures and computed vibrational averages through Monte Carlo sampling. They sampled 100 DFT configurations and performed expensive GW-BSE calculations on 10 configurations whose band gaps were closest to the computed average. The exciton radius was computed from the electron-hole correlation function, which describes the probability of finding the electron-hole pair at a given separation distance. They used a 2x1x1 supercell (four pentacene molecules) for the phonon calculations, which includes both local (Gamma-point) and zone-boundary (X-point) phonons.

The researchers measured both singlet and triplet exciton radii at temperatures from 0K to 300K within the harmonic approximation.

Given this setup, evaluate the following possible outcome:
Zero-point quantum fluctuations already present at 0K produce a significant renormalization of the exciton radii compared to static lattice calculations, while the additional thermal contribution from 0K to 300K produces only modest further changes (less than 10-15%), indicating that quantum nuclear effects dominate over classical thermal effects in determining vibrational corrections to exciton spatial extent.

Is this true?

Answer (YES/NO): NO